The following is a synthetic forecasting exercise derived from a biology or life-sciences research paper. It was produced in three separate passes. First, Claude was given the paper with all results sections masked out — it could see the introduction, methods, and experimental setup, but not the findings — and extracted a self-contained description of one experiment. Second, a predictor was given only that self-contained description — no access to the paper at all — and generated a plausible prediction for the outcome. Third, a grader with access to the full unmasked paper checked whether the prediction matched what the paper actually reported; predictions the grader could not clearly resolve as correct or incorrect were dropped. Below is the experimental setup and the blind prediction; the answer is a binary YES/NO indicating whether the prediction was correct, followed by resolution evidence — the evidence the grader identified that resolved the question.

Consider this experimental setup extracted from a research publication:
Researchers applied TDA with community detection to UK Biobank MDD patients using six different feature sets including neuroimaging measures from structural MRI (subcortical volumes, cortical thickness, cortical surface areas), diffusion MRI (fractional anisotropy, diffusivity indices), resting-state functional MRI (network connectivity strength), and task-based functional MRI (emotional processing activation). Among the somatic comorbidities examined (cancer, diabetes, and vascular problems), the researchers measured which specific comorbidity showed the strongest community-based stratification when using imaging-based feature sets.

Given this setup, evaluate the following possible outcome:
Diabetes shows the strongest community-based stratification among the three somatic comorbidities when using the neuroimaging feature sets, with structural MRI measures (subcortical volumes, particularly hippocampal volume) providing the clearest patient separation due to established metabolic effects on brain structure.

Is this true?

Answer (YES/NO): NO